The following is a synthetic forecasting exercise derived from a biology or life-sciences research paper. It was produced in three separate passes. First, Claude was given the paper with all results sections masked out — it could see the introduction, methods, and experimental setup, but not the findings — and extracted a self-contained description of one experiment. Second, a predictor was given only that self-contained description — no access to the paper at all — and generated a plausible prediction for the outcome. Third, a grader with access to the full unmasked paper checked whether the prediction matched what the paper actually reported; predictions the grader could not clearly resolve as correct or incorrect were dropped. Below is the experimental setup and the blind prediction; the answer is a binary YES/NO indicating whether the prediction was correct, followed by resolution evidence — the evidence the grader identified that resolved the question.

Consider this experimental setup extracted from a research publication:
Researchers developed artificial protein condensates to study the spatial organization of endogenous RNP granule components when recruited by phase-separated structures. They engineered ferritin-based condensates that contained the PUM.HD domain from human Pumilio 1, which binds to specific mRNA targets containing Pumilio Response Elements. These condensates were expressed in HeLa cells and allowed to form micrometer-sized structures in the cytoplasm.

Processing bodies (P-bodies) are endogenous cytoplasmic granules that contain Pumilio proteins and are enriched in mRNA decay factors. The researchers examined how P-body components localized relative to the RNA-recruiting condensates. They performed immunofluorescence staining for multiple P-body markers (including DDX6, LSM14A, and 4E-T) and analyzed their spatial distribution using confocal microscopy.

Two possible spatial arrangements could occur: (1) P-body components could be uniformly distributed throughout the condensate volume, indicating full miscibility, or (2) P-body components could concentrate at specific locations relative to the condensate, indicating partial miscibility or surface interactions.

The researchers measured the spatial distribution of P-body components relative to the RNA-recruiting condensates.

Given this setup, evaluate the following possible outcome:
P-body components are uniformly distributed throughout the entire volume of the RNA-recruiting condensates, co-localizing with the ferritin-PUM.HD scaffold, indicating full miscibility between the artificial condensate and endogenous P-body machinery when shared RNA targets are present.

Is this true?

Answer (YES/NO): NO